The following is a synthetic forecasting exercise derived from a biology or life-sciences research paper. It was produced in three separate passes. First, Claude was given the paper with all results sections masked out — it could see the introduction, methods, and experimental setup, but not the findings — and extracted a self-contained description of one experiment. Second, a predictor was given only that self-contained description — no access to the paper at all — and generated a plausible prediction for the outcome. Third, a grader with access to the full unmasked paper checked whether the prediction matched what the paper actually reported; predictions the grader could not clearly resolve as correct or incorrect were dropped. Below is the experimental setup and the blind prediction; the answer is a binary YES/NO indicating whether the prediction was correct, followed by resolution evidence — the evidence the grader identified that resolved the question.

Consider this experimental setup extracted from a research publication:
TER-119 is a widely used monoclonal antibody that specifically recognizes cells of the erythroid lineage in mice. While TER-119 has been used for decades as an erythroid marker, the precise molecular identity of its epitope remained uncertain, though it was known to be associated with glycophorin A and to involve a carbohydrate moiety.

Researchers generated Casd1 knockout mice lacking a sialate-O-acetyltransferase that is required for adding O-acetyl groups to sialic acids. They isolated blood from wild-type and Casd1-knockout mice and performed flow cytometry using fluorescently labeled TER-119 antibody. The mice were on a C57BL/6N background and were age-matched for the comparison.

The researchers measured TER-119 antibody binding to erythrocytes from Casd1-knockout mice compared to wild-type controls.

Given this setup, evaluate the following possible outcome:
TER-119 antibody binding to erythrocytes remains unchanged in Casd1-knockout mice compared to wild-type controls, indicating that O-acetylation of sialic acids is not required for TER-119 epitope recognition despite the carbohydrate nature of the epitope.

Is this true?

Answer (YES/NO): NO